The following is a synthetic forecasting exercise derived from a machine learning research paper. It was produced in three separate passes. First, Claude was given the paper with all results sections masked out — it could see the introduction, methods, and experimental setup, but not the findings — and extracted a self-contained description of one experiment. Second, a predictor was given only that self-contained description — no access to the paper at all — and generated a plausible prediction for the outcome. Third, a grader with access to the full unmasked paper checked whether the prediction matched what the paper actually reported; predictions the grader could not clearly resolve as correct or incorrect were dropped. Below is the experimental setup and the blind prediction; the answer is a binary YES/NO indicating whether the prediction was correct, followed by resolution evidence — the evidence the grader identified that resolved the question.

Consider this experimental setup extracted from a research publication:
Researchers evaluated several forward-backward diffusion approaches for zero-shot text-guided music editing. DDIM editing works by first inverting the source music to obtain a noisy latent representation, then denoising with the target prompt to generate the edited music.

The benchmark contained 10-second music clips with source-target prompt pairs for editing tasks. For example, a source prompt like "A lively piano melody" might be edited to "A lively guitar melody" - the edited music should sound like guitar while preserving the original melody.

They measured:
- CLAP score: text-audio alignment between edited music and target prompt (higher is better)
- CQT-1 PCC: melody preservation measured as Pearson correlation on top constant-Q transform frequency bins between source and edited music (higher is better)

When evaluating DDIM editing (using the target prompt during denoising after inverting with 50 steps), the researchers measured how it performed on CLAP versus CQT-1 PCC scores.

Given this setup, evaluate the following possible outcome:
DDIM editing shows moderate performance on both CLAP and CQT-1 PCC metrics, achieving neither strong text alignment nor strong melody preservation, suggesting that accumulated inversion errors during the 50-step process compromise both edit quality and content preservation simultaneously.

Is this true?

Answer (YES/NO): NO